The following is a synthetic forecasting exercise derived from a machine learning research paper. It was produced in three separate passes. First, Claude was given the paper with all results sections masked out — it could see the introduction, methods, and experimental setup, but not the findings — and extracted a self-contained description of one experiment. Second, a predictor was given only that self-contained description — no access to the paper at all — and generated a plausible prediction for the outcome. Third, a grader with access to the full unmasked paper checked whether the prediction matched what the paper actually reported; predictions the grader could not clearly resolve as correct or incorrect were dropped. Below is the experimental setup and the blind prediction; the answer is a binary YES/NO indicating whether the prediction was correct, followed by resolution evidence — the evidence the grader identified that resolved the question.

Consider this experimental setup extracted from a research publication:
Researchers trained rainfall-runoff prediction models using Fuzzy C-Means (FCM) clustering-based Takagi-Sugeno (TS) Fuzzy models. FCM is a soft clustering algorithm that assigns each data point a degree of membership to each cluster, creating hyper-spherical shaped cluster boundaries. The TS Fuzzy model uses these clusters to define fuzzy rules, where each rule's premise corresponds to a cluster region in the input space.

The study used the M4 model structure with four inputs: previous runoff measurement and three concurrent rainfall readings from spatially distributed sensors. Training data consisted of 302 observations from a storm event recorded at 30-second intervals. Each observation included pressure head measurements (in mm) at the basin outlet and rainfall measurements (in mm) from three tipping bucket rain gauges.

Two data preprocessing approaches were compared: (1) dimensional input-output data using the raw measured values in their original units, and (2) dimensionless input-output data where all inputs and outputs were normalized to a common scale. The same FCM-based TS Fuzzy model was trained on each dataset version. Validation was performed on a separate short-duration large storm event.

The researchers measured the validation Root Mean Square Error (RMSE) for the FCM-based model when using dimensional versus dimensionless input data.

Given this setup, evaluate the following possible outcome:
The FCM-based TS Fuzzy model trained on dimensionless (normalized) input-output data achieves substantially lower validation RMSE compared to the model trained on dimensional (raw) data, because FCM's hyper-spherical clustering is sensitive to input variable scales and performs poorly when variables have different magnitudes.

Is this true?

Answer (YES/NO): YES